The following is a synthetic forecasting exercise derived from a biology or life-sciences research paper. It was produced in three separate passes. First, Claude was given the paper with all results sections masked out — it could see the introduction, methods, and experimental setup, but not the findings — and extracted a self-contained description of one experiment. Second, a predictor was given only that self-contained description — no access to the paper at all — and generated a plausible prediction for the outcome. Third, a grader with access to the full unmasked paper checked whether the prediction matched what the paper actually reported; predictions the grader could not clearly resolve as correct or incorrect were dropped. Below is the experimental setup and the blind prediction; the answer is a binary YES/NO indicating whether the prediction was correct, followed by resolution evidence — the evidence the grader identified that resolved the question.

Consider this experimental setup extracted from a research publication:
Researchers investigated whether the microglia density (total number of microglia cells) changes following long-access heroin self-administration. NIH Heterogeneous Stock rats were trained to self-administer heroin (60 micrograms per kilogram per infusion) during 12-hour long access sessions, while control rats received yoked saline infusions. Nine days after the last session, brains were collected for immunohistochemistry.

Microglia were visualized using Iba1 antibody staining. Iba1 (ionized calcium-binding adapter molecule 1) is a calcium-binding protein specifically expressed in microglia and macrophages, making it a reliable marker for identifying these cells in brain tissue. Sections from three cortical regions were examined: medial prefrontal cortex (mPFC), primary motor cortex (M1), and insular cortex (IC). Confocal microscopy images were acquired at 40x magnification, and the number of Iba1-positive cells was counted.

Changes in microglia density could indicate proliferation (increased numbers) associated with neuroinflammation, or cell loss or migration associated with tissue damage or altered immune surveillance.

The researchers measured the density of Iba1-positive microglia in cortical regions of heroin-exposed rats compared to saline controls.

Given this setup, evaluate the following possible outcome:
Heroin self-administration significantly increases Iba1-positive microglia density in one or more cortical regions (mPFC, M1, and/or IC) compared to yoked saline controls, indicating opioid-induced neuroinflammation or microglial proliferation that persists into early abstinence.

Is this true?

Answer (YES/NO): NO